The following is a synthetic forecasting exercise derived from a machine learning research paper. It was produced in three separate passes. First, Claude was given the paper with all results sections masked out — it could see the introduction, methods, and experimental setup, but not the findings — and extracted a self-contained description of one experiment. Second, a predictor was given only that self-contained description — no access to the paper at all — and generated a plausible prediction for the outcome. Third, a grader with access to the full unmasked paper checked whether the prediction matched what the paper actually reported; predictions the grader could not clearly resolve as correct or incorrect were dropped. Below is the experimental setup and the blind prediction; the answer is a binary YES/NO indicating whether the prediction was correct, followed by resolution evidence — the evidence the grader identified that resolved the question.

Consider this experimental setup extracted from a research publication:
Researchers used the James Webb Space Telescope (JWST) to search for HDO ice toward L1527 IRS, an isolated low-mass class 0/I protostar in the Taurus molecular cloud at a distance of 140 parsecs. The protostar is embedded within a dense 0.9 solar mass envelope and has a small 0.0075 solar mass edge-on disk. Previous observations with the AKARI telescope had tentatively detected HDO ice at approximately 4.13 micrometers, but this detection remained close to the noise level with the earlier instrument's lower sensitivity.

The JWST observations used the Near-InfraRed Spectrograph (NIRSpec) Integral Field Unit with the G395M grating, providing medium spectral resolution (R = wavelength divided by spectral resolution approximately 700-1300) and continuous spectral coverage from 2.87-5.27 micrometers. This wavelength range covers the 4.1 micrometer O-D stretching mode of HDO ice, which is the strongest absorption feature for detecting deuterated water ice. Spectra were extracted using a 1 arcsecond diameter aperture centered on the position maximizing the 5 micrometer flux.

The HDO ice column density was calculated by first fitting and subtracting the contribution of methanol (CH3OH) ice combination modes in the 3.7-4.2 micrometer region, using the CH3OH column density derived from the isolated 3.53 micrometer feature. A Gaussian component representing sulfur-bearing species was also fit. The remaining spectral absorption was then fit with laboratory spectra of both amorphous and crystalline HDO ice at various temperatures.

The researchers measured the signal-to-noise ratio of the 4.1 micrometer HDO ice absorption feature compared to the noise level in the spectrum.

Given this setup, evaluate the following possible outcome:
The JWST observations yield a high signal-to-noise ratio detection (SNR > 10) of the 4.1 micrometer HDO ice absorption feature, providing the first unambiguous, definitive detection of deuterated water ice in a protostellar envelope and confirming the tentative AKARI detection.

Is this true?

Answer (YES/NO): YES